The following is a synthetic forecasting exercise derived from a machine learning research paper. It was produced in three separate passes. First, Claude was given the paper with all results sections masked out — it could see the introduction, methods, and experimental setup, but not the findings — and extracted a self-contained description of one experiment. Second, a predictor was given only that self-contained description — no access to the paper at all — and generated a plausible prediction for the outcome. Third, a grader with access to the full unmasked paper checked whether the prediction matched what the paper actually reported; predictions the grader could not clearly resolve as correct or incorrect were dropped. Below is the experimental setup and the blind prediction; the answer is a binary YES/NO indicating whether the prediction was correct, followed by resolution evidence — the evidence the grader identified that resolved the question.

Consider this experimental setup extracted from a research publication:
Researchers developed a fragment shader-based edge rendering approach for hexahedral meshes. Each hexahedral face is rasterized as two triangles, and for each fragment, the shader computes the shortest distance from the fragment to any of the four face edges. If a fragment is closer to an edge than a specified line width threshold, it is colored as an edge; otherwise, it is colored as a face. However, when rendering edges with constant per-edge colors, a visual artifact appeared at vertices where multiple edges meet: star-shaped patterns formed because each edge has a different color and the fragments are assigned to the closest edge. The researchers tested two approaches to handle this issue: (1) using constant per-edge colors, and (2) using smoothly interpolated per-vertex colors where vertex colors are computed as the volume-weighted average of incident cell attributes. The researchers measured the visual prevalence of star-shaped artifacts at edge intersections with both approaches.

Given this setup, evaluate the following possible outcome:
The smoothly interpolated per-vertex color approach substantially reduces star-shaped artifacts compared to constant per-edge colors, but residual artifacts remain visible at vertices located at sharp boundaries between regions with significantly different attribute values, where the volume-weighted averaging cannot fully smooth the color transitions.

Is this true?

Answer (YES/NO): NO